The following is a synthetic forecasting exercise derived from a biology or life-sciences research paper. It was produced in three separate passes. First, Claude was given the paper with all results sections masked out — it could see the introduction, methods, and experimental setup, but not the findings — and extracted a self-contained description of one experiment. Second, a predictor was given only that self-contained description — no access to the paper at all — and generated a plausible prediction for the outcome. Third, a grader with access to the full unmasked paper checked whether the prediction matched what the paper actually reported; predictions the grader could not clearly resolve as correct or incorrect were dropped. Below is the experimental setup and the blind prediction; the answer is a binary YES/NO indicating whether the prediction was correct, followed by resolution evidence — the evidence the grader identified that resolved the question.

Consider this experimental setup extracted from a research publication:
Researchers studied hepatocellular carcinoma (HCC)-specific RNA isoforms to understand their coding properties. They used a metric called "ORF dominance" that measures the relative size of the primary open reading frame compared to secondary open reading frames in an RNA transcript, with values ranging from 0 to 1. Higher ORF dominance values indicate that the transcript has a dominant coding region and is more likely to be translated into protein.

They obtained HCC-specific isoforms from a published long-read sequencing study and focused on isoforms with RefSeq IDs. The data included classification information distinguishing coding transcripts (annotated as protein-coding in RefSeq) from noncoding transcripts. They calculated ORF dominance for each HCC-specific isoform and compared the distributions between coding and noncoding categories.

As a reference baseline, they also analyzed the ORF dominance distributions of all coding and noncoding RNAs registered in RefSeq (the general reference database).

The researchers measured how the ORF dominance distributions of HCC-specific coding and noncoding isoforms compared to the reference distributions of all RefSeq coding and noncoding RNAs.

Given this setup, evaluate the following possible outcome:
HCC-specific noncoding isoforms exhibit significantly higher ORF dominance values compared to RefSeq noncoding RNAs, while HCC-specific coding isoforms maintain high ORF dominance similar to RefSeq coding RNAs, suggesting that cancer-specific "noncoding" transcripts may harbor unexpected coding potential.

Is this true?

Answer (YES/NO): NO